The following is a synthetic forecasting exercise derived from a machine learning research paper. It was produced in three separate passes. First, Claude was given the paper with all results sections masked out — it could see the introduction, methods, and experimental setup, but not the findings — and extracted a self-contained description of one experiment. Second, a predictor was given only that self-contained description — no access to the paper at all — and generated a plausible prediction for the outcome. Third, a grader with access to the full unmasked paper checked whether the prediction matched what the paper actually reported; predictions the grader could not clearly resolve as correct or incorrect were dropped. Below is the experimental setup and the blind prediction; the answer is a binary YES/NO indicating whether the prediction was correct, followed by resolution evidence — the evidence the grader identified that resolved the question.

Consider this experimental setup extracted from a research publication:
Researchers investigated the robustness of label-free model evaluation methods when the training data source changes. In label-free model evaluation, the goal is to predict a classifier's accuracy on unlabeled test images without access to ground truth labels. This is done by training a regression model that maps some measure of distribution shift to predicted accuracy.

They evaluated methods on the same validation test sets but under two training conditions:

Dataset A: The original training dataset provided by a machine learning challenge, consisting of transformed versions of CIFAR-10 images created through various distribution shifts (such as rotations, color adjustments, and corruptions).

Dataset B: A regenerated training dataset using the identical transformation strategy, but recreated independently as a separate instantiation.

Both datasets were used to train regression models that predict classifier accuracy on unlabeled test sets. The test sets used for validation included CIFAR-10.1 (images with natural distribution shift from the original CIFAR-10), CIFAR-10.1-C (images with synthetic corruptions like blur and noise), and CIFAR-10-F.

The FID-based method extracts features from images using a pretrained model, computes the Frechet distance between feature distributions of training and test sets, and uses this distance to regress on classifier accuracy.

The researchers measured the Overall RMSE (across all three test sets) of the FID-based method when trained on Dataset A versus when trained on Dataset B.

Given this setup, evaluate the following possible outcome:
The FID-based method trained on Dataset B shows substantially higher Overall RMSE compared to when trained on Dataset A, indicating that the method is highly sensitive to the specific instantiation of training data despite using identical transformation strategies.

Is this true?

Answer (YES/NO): YES